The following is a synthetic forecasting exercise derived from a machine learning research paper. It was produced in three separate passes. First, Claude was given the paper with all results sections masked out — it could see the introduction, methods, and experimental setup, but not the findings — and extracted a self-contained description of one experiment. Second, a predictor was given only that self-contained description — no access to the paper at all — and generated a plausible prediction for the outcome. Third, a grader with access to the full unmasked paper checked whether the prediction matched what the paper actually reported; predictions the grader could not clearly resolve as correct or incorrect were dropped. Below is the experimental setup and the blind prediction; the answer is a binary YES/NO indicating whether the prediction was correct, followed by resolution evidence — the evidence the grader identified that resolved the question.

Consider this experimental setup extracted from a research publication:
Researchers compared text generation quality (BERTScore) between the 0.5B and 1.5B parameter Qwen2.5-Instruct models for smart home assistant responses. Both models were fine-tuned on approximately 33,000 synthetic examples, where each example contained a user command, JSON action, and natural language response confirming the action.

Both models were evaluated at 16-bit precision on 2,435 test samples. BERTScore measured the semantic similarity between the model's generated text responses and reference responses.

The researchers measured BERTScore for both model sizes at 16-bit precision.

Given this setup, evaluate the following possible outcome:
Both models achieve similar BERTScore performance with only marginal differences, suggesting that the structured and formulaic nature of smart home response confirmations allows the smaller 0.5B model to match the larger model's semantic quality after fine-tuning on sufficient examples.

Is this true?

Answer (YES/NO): YES